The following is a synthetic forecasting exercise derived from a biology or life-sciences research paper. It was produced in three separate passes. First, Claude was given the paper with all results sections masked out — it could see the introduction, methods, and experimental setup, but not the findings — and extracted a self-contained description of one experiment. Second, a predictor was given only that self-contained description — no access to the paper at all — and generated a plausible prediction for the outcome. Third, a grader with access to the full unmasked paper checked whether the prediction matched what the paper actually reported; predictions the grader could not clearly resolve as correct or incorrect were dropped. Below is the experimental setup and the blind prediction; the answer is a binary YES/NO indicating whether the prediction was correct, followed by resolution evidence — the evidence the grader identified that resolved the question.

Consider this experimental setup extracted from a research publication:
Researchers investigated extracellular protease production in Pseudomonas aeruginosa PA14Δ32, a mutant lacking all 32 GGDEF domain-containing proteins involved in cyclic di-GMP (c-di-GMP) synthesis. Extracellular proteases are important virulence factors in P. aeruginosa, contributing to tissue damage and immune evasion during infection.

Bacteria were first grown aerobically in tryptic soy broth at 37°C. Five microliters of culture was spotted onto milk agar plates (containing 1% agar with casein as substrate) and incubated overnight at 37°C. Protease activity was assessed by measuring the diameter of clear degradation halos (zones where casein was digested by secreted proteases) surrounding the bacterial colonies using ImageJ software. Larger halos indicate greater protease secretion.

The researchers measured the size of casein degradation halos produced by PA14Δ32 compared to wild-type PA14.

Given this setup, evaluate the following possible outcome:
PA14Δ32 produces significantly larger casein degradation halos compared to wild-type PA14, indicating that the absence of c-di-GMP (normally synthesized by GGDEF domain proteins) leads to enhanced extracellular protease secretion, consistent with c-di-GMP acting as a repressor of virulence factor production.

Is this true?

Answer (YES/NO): NO